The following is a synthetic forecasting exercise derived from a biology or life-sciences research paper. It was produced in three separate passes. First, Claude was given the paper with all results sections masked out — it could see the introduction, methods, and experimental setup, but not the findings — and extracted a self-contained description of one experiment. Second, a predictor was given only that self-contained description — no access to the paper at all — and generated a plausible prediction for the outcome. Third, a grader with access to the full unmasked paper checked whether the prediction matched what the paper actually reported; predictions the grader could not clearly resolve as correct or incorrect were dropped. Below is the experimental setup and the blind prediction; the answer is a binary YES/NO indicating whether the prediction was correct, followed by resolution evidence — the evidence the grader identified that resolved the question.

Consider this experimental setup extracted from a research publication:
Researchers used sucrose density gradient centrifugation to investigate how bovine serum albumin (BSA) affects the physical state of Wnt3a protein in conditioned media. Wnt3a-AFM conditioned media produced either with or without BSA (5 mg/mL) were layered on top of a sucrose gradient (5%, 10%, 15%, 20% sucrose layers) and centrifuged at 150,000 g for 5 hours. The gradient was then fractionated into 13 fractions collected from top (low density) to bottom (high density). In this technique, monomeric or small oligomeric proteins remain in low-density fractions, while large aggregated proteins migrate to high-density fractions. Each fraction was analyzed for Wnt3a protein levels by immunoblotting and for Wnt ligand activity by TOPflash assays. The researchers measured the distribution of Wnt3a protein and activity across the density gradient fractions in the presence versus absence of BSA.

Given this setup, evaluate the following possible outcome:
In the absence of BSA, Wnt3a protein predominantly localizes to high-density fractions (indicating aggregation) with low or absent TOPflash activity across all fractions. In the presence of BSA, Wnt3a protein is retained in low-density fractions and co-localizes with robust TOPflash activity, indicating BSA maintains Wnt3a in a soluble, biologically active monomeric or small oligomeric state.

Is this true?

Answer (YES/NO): YES